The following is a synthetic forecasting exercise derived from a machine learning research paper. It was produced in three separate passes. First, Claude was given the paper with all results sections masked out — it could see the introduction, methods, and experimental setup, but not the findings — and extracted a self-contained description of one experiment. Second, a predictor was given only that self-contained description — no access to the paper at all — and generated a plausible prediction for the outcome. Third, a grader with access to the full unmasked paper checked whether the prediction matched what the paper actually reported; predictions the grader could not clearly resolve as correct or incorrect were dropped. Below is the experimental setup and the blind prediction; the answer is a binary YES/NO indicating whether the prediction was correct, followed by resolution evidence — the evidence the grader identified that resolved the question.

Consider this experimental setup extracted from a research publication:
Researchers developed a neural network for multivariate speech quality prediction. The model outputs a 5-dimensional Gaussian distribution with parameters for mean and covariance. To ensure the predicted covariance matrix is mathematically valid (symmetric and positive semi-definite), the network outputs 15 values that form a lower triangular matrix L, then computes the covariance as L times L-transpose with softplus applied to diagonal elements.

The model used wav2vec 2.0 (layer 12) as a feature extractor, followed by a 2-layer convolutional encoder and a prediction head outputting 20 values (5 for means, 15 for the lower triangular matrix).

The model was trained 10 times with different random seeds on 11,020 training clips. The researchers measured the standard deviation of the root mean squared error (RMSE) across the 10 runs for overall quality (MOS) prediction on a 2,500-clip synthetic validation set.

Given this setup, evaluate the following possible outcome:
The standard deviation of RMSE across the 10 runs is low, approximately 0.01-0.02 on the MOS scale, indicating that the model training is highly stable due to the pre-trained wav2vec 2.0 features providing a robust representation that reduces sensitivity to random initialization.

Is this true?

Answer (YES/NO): YES